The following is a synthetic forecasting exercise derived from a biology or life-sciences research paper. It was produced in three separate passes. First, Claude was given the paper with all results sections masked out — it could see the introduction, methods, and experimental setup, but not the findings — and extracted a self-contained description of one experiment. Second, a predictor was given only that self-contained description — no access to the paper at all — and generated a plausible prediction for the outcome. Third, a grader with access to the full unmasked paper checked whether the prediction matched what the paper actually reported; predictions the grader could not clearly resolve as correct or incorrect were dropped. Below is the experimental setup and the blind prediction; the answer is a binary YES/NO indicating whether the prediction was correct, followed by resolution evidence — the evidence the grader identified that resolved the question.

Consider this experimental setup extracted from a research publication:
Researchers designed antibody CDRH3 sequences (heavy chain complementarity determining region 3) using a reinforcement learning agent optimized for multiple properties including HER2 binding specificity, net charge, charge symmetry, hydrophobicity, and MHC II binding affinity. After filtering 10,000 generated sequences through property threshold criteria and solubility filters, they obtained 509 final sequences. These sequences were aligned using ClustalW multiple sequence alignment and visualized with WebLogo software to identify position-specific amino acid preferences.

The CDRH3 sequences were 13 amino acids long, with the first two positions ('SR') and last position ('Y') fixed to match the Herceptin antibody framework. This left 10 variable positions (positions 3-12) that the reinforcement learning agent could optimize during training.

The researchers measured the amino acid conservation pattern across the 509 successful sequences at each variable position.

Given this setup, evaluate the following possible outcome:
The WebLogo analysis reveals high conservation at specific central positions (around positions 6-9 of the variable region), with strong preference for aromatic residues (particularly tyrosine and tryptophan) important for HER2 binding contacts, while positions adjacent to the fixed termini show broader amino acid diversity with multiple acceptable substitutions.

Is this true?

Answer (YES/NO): NO